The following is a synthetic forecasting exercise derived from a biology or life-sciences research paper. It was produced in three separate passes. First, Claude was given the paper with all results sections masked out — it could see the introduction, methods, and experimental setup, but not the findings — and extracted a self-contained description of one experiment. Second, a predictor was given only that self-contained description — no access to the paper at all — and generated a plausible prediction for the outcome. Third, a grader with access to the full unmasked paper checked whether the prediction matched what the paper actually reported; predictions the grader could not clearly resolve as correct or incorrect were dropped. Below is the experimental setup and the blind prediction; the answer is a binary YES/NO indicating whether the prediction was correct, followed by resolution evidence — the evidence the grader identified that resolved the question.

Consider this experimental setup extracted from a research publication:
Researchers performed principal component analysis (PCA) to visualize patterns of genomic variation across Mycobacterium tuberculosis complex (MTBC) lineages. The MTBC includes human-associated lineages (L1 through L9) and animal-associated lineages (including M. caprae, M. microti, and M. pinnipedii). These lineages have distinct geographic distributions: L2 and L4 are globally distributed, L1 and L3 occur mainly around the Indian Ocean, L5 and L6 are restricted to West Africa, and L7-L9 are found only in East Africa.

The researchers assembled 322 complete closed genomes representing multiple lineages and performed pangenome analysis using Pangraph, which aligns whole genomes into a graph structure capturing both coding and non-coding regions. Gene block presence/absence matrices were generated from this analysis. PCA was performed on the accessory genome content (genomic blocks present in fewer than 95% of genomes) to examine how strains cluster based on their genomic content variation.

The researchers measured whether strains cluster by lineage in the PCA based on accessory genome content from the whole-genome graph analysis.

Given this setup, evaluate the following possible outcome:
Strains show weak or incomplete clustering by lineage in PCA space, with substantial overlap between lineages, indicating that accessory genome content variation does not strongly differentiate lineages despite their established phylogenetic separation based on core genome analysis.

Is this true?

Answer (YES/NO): NO